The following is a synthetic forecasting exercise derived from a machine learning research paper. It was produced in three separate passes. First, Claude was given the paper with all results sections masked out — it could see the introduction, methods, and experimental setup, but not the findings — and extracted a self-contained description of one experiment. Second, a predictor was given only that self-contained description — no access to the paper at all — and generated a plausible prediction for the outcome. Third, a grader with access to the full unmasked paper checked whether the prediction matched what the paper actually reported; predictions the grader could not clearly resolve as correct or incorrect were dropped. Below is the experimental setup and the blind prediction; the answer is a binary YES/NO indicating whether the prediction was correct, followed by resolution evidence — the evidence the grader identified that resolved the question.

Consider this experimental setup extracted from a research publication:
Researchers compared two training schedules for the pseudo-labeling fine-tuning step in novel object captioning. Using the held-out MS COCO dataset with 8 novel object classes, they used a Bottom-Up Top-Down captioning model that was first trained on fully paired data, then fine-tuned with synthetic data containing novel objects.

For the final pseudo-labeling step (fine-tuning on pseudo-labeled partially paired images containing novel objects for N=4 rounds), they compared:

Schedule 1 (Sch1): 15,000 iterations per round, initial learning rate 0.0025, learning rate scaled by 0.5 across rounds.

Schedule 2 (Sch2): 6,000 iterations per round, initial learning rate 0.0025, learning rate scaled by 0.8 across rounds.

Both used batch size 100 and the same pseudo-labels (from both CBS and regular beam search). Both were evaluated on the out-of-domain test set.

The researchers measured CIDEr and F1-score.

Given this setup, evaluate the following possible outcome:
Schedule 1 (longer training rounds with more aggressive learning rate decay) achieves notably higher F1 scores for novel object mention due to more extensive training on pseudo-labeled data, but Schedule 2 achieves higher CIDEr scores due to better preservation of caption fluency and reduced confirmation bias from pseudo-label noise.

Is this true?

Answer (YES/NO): NO